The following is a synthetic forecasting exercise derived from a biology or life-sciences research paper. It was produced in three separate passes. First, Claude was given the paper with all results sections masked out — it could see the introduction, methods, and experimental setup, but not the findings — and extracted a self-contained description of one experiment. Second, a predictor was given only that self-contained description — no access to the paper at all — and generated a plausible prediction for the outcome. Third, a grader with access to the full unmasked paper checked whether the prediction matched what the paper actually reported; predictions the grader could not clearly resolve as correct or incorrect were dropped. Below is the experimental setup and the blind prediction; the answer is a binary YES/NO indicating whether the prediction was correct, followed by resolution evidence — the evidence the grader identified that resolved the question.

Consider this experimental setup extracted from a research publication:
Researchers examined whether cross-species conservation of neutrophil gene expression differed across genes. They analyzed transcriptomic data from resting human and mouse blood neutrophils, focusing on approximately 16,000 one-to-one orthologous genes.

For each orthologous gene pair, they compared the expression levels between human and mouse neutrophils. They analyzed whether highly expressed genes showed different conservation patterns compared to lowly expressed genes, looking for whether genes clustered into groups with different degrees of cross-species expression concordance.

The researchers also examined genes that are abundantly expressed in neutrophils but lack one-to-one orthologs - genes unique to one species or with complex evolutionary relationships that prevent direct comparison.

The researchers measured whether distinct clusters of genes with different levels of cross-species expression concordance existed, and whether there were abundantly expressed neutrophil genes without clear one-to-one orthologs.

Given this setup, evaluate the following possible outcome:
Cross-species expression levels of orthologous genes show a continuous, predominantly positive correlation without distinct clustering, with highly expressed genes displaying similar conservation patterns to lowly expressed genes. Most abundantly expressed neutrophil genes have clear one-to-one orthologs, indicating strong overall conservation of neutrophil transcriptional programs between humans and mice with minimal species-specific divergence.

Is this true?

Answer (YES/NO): NO